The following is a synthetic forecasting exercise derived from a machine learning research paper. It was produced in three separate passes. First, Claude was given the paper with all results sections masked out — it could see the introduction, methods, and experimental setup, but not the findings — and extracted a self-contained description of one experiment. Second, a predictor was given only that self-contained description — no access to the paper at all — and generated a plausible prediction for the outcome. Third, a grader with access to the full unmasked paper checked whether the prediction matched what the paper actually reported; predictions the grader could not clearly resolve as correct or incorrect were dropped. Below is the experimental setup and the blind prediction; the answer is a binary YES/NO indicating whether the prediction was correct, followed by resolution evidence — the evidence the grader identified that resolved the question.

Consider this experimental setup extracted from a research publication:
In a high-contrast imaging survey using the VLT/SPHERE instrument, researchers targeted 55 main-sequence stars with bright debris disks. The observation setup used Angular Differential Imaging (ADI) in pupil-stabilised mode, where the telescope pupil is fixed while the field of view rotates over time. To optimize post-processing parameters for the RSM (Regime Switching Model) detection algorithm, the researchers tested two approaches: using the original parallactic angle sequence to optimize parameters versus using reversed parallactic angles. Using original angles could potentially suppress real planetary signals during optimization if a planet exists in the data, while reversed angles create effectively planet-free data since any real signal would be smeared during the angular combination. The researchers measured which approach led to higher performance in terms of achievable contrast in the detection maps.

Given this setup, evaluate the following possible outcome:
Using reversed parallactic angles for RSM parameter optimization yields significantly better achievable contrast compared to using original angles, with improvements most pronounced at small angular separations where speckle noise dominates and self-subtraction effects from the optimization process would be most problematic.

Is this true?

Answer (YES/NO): NO